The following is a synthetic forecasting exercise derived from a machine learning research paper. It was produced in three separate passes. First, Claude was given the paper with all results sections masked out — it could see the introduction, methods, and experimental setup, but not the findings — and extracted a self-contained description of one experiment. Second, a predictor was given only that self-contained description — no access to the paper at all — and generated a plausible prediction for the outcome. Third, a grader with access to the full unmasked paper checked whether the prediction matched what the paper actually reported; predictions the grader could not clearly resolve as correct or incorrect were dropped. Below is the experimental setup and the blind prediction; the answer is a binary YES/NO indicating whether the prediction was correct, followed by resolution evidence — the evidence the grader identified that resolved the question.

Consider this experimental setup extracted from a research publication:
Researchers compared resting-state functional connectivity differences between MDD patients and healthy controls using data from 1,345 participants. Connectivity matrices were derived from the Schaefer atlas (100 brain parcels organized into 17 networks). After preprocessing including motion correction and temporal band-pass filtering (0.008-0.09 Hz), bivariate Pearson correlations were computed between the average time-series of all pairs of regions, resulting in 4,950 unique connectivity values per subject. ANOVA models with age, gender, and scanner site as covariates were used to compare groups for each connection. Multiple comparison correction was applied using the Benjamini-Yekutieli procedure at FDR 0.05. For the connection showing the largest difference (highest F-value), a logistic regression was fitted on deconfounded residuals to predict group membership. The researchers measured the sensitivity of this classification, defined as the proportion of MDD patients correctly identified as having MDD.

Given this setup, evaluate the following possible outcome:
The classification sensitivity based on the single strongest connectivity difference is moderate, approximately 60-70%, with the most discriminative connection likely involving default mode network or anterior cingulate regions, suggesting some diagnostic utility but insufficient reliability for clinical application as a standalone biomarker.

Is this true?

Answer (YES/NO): NO